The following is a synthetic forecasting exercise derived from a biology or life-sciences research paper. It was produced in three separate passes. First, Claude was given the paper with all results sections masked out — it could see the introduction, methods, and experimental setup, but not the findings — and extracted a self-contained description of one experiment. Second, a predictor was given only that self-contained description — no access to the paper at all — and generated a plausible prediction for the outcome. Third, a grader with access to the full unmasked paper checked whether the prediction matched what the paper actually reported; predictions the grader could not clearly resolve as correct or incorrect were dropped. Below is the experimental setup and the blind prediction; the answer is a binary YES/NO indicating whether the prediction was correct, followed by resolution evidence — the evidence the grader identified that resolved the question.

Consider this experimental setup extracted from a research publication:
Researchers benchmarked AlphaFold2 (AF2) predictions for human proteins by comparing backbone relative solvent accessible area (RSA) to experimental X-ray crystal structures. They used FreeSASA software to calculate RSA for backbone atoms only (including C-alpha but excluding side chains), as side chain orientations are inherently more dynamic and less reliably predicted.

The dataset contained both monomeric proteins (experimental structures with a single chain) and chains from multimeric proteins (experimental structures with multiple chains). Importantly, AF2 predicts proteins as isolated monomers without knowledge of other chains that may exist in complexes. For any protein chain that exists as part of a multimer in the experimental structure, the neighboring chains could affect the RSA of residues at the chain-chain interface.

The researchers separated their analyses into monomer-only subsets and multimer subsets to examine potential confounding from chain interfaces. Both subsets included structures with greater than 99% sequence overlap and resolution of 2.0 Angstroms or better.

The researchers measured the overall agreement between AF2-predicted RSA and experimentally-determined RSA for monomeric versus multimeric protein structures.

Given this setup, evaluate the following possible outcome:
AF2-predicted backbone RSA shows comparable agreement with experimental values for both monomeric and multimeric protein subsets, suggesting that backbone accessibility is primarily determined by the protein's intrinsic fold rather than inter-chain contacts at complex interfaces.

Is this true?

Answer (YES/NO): NO